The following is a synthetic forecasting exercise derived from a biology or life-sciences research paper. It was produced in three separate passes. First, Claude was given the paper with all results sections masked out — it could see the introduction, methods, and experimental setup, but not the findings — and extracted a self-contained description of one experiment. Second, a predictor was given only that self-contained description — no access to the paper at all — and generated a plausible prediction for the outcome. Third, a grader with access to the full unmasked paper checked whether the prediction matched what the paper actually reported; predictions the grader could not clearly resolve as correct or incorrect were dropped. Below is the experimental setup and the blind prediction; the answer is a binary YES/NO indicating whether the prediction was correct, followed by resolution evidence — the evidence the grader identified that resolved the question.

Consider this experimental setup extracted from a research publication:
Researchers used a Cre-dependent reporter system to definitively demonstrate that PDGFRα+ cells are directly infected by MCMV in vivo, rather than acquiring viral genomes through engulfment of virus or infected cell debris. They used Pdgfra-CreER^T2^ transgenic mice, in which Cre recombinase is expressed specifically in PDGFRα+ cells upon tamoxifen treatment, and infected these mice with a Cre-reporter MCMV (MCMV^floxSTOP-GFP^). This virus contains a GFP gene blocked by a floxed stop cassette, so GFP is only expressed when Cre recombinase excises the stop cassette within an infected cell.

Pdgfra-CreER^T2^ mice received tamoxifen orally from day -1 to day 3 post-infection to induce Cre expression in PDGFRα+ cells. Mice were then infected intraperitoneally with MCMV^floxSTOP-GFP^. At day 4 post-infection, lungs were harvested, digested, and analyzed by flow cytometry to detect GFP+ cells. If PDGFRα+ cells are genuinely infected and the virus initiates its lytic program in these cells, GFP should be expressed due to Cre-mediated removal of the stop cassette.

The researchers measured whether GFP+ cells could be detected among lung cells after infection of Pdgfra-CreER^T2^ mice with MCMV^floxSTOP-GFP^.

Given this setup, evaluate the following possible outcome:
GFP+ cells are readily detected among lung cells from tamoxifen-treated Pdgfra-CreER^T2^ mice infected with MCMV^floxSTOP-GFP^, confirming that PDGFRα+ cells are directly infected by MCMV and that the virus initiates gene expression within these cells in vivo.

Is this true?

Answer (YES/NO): NO